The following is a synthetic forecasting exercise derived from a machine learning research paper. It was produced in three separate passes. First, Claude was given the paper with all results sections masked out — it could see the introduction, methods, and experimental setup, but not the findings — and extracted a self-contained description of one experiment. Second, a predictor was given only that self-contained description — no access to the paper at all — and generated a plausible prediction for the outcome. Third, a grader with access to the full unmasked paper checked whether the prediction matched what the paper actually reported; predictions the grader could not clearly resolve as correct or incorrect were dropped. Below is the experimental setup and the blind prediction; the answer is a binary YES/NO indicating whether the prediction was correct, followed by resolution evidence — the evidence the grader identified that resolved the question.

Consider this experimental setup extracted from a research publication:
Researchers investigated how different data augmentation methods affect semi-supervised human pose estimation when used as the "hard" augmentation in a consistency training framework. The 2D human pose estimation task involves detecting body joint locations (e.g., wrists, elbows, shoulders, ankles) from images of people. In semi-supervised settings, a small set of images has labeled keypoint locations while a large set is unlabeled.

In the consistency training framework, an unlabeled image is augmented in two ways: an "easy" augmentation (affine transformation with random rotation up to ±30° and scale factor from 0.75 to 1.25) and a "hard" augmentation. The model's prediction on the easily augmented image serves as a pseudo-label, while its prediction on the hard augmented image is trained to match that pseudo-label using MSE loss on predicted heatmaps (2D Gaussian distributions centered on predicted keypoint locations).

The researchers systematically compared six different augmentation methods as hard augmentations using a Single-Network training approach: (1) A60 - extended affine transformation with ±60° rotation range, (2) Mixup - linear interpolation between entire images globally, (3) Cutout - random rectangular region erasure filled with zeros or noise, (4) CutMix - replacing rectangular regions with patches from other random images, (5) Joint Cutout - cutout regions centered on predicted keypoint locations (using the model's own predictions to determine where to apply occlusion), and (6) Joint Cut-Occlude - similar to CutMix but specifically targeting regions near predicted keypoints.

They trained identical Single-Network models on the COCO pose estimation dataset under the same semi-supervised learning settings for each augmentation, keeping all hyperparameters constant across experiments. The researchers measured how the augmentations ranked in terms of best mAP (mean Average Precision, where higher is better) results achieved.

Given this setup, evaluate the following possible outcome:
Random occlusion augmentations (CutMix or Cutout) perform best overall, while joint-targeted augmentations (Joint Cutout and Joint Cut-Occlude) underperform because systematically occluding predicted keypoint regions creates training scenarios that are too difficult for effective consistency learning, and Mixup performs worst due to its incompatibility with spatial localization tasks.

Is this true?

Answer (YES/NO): NO